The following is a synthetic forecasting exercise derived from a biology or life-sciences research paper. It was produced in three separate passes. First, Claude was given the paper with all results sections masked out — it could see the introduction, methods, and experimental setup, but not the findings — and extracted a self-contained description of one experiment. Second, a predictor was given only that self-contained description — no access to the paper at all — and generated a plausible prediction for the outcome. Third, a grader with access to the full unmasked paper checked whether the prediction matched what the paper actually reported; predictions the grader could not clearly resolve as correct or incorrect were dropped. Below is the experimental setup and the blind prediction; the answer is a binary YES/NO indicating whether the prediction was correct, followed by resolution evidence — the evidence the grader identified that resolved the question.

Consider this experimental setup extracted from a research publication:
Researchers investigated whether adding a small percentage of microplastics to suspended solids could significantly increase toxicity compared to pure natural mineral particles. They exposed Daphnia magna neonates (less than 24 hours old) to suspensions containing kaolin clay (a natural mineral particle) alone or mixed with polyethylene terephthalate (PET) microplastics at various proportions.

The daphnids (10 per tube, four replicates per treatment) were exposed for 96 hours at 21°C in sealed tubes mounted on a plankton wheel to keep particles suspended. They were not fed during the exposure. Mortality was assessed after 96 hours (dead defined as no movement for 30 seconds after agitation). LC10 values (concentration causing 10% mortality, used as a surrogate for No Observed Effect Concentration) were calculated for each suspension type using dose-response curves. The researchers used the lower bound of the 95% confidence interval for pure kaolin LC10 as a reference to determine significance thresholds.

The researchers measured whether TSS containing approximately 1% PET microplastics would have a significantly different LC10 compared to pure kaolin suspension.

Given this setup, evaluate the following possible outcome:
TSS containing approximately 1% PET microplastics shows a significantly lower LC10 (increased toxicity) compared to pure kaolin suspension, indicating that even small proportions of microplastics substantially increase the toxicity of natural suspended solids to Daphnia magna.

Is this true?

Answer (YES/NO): YES